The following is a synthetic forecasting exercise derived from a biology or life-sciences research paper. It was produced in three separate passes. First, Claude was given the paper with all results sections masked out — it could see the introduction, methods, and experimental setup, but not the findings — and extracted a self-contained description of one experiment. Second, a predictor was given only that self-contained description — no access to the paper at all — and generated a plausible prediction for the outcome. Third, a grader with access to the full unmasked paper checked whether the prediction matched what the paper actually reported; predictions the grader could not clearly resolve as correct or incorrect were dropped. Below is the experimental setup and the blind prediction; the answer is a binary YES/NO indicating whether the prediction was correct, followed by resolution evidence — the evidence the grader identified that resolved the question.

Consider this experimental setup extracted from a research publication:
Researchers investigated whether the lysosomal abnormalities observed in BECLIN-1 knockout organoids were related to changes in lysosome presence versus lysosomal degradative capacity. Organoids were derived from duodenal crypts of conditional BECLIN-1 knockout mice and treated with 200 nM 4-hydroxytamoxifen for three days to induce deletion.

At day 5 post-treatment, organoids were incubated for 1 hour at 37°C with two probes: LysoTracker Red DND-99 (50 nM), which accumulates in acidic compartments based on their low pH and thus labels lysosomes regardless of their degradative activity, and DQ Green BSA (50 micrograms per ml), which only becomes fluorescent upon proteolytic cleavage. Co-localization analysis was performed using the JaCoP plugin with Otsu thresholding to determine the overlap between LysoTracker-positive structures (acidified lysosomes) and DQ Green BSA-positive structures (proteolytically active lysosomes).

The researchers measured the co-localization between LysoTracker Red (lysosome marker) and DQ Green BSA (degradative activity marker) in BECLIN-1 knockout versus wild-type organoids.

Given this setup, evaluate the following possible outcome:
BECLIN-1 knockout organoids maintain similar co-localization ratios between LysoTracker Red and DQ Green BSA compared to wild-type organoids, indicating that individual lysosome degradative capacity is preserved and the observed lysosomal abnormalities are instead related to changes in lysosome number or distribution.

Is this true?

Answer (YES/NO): NO